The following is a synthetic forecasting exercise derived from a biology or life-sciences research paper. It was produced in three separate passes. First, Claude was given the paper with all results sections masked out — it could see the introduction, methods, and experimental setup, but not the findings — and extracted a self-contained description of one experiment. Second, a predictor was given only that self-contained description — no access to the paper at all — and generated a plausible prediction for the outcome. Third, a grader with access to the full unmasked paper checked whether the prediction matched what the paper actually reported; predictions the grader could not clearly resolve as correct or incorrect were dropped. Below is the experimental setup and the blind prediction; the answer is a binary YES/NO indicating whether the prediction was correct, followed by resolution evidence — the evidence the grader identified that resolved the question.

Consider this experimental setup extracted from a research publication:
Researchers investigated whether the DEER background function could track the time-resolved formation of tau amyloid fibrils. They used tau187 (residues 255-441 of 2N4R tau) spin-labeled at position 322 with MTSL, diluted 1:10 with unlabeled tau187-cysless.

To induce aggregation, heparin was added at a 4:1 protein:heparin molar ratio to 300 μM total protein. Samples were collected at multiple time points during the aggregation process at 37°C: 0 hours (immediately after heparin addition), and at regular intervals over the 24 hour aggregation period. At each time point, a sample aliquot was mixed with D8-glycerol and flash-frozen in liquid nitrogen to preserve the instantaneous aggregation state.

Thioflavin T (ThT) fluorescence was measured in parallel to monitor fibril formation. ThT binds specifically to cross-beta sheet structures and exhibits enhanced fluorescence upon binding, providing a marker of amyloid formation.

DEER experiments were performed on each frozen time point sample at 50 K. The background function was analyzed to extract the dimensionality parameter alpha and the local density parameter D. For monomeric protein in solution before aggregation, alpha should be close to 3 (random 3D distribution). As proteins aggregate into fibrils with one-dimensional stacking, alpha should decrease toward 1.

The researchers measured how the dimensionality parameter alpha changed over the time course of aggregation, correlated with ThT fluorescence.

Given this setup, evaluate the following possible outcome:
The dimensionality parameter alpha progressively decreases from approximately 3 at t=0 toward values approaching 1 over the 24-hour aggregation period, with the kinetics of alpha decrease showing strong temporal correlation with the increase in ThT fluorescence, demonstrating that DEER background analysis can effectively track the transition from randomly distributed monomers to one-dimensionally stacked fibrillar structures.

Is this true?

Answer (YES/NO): NO